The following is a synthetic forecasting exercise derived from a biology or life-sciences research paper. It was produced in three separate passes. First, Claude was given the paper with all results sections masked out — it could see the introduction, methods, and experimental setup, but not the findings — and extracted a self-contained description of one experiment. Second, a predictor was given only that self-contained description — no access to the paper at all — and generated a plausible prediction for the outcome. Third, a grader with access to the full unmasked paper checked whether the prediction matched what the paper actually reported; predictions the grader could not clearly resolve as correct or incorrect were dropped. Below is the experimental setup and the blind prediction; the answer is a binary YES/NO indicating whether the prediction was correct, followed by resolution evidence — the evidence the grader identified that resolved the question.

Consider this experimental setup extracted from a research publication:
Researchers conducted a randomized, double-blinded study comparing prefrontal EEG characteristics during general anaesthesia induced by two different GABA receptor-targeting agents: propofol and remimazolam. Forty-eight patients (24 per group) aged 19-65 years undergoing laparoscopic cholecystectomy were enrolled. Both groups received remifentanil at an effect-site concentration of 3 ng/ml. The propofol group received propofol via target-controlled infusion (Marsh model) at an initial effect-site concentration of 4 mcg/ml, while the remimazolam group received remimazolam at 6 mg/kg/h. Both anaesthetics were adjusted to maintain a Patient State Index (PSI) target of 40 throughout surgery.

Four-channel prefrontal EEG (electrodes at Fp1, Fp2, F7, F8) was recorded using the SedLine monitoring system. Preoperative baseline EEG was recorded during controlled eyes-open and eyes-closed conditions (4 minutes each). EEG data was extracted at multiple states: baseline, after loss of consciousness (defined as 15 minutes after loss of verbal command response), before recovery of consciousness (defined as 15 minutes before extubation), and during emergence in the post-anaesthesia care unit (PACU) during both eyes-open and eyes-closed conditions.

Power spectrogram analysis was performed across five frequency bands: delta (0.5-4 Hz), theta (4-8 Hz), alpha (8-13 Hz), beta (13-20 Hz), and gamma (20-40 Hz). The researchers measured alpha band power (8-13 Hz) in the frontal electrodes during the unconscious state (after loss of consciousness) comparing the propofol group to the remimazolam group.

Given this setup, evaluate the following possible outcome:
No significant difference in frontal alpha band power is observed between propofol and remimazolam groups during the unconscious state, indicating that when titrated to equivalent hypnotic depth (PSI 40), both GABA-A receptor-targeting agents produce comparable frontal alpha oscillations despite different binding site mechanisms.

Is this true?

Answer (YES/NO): YES